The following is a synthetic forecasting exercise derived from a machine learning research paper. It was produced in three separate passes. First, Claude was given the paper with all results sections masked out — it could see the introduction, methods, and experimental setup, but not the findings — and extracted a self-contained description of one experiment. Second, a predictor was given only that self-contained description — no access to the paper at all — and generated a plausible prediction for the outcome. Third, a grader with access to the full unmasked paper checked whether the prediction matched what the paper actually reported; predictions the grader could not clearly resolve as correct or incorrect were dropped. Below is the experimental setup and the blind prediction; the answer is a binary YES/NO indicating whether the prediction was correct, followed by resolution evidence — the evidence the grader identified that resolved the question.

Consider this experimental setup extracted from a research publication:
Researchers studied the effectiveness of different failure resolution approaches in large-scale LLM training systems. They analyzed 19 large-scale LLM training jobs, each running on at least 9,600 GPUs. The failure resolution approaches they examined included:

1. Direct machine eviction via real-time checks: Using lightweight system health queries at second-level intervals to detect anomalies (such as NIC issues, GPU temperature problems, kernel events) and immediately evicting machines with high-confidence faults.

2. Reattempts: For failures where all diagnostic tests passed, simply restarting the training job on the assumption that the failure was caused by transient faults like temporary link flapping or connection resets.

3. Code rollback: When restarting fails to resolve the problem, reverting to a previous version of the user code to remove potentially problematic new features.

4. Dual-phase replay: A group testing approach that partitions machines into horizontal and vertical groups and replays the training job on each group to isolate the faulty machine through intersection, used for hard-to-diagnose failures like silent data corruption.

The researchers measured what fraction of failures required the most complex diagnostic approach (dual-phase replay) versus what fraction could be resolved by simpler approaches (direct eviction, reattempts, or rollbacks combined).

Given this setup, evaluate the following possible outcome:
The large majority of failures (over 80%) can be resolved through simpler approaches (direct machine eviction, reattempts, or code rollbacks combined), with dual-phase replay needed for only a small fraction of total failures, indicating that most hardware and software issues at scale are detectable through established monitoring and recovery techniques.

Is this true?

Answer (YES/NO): NO